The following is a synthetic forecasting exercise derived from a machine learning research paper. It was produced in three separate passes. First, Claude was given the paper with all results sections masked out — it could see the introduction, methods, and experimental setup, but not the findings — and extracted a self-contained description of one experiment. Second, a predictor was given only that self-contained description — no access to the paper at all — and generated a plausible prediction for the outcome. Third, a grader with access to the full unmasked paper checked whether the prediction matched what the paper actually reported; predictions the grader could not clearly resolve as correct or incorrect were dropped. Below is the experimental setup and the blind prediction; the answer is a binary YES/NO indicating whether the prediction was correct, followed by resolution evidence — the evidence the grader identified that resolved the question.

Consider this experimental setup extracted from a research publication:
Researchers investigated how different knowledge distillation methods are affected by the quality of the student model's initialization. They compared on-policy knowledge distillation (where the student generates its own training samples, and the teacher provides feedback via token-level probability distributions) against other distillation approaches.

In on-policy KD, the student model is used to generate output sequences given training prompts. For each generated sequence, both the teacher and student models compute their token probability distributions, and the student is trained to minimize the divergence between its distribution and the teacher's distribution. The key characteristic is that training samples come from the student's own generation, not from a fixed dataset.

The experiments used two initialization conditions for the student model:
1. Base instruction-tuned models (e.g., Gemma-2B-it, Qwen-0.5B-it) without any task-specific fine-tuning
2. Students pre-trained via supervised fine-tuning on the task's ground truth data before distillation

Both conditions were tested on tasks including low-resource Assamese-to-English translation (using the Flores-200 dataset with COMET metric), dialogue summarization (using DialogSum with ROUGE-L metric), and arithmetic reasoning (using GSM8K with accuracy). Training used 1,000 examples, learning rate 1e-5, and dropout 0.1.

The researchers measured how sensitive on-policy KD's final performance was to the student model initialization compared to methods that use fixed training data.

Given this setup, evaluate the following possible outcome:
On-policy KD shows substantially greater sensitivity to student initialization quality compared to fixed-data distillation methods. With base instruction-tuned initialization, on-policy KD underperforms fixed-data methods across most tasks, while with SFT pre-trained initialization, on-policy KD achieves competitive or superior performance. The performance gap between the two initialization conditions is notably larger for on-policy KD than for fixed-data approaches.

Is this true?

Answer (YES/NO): NO